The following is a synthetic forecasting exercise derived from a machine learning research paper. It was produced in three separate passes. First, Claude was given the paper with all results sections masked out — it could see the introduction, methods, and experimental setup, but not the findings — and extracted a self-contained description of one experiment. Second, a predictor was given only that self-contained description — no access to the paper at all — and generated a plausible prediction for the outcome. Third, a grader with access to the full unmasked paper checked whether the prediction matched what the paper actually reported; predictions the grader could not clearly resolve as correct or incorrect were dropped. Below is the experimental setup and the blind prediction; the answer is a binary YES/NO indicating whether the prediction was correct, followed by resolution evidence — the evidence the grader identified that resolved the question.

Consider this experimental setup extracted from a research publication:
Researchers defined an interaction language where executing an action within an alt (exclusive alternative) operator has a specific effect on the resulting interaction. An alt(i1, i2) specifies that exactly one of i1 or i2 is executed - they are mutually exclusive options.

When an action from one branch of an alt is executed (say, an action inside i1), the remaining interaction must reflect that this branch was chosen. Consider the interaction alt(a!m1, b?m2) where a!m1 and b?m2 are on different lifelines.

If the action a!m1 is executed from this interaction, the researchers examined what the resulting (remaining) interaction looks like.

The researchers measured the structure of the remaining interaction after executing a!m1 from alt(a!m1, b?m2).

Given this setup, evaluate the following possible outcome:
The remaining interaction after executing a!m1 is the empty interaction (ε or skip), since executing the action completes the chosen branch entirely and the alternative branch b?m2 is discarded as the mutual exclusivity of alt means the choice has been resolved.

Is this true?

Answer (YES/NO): YES